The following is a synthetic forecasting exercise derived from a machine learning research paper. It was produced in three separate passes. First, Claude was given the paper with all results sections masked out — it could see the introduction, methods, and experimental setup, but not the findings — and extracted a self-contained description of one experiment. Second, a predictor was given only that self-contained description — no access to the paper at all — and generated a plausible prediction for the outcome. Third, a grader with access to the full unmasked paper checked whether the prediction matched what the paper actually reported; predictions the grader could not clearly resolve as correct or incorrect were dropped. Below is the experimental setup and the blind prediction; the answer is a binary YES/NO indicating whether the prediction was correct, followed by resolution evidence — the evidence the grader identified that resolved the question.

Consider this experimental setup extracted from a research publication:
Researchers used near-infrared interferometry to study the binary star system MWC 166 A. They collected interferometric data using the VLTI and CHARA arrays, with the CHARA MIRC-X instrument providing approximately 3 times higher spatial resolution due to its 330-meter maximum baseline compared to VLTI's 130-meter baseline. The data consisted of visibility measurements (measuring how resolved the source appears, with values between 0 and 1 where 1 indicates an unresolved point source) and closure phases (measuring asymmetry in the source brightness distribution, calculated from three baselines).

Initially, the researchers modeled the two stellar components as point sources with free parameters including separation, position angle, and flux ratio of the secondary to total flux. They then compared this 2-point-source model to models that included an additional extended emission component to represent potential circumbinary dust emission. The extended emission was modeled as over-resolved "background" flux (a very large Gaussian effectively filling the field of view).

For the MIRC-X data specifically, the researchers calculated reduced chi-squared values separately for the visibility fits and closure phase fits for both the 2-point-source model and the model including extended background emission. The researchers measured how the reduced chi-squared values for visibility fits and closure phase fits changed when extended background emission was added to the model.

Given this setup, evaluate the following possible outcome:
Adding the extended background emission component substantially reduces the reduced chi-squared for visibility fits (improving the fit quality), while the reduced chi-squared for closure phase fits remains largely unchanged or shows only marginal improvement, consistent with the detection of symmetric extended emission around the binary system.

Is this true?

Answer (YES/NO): NO